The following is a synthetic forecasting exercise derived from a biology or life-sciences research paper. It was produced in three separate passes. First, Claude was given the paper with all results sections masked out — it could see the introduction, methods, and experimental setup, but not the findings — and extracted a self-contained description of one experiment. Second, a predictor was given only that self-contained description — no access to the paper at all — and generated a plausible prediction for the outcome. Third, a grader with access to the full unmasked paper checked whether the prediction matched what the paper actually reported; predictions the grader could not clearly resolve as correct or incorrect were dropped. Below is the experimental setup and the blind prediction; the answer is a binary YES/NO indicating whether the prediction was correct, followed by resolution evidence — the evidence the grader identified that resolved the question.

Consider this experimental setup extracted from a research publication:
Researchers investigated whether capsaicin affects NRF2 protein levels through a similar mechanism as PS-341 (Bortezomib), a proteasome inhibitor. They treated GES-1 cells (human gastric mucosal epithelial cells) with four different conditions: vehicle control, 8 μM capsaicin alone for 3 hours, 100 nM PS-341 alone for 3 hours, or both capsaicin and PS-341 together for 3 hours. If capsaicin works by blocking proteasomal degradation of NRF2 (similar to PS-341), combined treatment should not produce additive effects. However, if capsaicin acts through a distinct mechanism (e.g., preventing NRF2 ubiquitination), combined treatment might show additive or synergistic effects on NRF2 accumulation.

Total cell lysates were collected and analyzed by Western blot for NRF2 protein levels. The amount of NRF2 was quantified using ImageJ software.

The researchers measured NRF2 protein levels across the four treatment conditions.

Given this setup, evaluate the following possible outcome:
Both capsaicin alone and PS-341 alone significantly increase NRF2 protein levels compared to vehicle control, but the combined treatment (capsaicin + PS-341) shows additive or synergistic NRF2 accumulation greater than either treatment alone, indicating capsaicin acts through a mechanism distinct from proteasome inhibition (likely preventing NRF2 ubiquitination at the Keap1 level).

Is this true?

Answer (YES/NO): YES